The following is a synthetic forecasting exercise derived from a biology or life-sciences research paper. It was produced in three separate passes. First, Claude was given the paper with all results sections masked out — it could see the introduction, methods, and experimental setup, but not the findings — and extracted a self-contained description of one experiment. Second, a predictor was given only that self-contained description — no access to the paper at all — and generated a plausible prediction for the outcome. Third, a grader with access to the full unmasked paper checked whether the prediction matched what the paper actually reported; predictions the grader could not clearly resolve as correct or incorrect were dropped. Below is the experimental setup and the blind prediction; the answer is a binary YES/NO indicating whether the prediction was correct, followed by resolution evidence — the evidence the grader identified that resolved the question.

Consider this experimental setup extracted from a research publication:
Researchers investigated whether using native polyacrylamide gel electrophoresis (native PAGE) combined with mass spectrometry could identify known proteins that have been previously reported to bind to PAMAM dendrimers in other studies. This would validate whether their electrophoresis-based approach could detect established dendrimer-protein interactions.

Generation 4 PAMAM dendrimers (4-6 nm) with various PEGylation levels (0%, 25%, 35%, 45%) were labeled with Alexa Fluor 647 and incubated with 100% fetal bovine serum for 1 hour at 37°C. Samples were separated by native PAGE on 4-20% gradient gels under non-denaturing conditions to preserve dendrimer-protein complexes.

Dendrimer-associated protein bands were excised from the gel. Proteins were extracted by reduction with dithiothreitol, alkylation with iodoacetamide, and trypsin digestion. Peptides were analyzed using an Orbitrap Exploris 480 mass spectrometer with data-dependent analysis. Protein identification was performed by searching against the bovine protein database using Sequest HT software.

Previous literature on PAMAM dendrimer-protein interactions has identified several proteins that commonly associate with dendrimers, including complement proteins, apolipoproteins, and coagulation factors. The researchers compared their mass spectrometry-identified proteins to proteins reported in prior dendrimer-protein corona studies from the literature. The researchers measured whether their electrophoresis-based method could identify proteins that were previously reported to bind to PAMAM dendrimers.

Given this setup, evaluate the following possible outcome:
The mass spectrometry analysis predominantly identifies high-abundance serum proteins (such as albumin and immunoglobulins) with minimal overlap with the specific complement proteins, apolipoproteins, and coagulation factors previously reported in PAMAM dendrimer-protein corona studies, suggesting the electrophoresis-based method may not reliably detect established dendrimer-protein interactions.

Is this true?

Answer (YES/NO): NO